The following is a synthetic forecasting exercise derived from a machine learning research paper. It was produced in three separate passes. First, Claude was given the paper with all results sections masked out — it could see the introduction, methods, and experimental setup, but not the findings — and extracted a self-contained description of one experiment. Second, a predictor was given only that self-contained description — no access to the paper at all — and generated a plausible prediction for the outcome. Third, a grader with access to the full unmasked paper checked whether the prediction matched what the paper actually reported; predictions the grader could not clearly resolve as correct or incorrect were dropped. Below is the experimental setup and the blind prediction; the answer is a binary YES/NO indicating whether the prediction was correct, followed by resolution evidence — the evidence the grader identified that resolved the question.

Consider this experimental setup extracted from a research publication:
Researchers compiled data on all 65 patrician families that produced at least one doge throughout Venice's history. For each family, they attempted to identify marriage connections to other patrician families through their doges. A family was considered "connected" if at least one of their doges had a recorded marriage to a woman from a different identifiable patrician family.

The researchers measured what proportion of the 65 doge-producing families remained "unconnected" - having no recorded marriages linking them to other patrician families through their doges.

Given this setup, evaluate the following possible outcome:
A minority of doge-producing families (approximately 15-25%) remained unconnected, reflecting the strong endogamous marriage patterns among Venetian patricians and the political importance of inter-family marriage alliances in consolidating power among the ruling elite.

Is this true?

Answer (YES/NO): NO